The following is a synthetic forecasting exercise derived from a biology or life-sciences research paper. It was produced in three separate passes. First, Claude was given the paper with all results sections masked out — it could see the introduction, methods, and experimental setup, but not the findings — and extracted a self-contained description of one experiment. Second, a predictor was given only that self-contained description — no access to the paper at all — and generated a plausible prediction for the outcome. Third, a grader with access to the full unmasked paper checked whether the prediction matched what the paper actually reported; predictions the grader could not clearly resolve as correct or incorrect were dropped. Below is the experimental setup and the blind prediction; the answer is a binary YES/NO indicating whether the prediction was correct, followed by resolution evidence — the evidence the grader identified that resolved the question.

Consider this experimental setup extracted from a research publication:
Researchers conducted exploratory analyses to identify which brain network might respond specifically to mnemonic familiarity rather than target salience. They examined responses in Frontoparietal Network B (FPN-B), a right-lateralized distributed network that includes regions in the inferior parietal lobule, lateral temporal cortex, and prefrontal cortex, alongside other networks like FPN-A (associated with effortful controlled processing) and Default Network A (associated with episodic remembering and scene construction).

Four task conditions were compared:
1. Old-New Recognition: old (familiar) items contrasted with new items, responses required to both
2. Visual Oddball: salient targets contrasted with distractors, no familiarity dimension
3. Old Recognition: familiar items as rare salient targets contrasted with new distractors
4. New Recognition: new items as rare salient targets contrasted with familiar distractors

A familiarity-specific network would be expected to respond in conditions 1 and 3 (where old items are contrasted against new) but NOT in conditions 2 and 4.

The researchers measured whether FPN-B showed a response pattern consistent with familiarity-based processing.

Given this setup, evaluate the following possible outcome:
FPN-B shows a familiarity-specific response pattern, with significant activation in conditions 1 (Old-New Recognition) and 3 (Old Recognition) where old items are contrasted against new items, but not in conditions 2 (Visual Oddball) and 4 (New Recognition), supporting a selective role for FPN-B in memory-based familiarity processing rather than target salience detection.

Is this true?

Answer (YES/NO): YES